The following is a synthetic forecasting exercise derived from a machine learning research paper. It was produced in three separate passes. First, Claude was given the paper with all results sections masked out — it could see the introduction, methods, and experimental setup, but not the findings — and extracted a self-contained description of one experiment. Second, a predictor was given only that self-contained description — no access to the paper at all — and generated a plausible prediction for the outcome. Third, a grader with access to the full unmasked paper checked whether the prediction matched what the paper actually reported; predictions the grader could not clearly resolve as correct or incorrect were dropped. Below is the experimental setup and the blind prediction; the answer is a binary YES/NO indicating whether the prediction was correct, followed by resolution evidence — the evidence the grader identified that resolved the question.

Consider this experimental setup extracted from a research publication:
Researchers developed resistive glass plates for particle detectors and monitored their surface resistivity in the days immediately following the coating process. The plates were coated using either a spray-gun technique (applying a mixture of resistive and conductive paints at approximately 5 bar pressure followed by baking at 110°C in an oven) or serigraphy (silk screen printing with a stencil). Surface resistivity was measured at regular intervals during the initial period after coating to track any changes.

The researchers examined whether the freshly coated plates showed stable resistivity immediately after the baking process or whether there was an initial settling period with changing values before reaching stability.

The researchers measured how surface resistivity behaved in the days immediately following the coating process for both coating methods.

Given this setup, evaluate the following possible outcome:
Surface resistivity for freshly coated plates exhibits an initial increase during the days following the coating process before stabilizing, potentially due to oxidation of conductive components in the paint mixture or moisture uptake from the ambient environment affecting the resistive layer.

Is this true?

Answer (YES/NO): NO